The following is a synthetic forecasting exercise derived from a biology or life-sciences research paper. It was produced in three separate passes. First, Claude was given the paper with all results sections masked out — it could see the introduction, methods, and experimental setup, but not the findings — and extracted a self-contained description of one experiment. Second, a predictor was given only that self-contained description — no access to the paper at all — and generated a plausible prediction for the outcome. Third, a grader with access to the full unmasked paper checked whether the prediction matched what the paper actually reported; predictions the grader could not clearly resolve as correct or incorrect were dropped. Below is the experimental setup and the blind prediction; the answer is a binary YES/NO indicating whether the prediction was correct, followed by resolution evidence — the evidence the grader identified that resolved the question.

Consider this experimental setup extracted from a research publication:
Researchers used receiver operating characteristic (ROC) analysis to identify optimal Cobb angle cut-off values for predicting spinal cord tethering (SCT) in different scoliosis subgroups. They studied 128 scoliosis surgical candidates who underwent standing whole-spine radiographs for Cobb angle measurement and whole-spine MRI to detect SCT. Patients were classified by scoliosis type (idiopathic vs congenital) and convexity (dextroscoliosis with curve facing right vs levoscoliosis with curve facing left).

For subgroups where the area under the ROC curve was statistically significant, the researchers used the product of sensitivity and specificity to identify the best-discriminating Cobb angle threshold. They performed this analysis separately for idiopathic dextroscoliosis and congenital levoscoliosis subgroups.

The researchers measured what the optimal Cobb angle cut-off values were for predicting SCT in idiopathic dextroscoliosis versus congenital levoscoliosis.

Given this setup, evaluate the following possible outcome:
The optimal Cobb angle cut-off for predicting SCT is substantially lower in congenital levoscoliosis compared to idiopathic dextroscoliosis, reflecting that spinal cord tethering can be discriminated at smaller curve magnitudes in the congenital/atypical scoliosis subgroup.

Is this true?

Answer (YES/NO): YES